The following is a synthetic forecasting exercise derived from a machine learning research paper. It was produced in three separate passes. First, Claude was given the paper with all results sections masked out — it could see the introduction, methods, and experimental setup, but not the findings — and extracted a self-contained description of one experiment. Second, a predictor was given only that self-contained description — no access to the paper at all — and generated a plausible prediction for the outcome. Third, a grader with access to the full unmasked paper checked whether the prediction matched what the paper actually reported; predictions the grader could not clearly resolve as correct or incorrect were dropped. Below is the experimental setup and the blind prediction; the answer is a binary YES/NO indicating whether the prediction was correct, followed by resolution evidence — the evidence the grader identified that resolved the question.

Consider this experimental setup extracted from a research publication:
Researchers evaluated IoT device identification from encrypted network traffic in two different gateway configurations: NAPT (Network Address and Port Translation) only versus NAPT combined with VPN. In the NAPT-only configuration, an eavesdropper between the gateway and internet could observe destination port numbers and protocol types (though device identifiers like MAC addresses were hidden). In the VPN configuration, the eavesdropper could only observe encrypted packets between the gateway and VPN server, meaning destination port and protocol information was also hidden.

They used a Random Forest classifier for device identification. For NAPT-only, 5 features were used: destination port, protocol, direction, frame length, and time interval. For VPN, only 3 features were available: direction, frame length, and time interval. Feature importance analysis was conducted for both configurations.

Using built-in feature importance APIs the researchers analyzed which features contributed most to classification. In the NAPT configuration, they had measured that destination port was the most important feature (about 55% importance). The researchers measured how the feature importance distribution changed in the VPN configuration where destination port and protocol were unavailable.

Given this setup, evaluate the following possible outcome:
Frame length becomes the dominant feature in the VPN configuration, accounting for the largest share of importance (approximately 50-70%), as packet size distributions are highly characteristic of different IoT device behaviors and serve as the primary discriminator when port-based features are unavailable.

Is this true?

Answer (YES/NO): YES